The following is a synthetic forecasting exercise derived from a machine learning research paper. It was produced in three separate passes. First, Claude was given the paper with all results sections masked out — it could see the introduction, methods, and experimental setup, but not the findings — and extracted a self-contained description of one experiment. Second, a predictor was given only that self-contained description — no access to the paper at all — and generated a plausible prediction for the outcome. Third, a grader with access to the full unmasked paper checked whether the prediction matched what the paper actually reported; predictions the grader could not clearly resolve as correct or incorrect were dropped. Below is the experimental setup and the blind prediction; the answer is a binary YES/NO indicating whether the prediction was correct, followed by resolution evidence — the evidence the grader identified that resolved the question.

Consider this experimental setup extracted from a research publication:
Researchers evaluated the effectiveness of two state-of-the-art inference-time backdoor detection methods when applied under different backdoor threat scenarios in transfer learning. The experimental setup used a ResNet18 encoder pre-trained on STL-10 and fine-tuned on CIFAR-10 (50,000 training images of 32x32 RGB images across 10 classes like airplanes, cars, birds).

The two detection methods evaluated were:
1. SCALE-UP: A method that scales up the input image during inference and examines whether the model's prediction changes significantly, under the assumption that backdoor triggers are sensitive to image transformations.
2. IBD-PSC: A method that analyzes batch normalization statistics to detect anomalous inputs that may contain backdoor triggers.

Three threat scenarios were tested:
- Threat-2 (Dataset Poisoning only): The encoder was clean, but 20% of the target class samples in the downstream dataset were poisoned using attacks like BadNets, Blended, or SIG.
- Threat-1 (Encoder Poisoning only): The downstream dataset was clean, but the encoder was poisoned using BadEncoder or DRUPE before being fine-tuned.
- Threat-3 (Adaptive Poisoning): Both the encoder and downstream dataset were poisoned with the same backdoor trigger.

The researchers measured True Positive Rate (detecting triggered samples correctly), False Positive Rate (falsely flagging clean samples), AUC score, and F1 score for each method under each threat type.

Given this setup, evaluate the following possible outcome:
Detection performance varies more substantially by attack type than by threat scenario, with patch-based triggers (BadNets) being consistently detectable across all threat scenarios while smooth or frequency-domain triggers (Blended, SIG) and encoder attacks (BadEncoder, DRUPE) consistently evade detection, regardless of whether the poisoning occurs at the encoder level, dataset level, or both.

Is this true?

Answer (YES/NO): NO